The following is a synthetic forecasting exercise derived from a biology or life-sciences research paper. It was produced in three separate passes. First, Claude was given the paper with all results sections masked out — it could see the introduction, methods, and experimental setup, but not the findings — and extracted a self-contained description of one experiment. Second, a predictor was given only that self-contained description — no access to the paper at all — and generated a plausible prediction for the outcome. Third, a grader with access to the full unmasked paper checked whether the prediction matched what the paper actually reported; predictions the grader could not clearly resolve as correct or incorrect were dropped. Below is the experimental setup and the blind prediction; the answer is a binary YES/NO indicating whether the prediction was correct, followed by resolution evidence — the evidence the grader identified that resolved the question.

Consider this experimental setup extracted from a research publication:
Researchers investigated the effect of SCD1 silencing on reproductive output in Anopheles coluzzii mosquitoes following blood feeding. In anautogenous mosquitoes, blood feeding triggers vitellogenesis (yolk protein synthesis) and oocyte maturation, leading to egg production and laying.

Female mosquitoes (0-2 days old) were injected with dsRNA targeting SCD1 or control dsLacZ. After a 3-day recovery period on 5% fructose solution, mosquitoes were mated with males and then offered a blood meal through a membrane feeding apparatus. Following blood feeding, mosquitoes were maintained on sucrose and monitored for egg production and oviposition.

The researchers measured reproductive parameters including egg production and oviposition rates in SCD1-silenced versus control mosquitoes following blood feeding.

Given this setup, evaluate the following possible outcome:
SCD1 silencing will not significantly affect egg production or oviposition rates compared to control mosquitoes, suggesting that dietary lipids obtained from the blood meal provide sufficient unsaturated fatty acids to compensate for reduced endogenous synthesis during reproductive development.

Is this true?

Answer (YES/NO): NO